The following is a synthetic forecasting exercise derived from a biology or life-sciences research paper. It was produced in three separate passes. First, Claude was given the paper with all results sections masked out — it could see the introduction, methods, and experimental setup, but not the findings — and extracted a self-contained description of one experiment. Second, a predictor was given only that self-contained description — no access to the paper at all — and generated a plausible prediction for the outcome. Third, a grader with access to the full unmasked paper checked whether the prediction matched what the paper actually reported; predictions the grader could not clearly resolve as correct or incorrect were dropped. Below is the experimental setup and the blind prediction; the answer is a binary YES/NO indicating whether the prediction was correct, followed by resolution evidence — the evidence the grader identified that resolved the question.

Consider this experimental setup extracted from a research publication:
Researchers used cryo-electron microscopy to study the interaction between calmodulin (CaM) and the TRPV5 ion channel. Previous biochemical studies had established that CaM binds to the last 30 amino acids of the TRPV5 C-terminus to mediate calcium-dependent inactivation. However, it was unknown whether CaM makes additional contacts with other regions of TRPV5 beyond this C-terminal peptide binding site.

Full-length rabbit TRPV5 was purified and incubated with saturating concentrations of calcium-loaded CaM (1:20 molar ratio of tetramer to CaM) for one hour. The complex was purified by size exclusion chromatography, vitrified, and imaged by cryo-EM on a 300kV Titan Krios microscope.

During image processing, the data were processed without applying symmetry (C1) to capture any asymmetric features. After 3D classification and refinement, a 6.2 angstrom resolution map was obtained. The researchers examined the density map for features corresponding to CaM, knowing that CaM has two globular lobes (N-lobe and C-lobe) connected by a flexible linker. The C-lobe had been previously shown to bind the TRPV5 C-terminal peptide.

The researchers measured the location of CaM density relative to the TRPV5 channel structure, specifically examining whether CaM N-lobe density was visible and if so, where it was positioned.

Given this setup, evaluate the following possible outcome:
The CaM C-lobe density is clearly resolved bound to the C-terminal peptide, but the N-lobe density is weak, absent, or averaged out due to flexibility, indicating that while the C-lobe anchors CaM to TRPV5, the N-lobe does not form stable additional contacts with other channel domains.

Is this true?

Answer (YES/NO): NO